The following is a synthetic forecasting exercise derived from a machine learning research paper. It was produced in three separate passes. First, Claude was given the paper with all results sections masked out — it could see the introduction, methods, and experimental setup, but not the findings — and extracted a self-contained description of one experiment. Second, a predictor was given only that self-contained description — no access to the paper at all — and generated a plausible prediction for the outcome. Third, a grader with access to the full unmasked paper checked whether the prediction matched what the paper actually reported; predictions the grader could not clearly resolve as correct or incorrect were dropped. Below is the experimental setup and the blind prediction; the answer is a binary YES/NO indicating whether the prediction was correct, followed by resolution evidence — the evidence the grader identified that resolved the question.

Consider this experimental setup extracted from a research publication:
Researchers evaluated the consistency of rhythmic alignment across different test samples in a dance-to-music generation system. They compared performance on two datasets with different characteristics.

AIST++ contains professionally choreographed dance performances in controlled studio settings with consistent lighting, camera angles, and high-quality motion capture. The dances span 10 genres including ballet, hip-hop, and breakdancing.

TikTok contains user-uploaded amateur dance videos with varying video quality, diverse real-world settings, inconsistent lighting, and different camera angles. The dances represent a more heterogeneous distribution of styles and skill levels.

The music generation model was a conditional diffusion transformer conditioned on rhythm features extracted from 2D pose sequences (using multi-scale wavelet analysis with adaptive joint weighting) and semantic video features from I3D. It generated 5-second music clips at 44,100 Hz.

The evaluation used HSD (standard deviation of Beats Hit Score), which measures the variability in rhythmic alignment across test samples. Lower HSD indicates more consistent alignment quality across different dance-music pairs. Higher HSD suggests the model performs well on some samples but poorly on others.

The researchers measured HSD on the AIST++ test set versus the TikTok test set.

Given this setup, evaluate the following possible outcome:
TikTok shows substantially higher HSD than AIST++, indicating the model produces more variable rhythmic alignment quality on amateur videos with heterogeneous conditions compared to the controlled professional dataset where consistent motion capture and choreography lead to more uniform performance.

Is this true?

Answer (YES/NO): YES